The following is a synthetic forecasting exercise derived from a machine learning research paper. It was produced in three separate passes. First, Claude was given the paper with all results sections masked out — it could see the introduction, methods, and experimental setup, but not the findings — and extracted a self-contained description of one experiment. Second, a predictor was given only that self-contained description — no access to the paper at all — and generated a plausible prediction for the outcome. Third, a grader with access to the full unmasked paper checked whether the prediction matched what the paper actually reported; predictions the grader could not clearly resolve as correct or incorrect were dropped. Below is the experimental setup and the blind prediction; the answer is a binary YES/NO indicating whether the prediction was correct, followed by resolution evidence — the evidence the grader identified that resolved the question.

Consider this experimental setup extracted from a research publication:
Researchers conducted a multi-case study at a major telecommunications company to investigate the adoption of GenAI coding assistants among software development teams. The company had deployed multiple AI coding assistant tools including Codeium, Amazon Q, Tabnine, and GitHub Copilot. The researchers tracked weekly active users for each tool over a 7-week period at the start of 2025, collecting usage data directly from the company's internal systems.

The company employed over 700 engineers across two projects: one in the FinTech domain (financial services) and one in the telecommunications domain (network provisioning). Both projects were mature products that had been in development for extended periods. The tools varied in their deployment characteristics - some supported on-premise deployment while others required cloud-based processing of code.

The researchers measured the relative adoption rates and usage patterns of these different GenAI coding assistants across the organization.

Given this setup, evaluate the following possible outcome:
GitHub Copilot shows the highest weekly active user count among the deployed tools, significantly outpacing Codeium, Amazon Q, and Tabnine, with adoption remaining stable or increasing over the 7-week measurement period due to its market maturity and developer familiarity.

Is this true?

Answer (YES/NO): NO